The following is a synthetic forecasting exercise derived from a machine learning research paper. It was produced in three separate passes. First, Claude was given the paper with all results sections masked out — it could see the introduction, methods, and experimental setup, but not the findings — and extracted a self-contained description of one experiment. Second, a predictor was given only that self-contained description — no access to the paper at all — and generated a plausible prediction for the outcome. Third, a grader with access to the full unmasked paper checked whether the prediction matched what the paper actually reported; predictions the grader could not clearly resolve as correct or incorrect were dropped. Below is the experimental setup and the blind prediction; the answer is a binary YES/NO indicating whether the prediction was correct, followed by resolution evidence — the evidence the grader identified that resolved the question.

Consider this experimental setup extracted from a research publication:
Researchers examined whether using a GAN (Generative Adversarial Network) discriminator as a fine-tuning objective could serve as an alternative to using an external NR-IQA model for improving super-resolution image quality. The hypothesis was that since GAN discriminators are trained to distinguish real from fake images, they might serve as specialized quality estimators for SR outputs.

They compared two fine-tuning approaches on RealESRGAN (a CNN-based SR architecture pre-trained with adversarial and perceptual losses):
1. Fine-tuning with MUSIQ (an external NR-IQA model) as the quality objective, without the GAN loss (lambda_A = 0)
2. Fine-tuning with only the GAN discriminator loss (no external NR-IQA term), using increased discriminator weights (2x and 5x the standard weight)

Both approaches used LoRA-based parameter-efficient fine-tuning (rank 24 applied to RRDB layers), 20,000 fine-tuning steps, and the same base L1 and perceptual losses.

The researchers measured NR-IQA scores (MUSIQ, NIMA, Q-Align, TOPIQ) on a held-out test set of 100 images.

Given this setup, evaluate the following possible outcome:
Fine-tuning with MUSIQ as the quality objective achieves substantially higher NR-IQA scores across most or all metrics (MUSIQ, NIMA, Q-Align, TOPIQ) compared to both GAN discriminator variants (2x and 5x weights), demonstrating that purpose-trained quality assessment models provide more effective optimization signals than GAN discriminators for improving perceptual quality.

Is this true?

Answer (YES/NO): YES